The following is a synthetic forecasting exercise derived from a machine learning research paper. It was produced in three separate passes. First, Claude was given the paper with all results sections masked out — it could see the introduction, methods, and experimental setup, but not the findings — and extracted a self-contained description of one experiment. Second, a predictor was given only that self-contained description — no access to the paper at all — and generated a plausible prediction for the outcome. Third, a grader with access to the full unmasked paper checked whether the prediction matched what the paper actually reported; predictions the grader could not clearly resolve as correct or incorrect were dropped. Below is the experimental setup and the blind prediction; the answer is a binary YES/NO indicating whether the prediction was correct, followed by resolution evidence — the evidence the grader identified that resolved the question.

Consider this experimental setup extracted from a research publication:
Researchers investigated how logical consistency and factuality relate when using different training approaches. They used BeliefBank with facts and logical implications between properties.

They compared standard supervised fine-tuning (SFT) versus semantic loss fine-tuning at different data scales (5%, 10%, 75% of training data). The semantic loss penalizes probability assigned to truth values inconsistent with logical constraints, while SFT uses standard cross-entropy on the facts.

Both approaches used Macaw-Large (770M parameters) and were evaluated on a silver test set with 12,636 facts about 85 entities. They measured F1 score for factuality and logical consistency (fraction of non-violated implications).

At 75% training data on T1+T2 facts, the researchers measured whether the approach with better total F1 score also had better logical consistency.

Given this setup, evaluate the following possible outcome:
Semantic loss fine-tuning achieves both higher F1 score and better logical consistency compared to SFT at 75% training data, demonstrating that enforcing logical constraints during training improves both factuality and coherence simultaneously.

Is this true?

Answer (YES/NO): NO